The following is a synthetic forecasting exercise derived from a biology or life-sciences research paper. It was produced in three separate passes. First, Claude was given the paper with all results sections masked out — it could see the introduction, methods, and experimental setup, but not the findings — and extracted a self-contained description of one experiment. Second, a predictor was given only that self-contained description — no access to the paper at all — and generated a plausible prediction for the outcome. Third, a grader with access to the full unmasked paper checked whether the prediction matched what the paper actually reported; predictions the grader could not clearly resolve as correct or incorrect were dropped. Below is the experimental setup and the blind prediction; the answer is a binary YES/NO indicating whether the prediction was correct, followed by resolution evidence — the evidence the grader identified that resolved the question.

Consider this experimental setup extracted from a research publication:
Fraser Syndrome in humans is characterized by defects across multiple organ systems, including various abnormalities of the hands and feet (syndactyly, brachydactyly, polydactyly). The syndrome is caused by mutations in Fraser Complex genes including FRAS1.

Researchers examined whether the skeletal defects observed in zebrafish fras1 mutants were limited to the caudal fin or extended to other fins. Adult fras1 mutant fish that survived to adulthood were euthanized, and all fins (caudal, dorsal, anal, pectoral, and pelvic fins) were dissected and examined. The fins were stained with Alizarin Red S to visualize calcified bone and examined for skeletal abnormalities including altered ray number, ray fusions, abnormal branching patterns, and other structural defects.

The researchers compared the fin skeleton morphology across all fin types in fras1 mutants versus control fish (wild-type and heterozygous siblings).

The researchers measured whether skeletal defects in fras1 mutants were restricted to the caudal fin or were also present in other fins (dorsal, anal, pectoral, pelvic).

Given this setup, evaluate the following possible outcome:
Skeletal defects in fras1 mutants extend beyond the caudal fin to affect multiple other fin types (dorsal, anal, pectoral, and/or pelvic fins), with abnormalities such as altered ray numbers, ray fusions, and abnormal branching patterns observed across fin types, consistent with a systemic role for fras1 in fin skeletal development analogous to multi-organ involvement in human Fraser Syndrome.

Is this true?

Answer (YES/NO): YES